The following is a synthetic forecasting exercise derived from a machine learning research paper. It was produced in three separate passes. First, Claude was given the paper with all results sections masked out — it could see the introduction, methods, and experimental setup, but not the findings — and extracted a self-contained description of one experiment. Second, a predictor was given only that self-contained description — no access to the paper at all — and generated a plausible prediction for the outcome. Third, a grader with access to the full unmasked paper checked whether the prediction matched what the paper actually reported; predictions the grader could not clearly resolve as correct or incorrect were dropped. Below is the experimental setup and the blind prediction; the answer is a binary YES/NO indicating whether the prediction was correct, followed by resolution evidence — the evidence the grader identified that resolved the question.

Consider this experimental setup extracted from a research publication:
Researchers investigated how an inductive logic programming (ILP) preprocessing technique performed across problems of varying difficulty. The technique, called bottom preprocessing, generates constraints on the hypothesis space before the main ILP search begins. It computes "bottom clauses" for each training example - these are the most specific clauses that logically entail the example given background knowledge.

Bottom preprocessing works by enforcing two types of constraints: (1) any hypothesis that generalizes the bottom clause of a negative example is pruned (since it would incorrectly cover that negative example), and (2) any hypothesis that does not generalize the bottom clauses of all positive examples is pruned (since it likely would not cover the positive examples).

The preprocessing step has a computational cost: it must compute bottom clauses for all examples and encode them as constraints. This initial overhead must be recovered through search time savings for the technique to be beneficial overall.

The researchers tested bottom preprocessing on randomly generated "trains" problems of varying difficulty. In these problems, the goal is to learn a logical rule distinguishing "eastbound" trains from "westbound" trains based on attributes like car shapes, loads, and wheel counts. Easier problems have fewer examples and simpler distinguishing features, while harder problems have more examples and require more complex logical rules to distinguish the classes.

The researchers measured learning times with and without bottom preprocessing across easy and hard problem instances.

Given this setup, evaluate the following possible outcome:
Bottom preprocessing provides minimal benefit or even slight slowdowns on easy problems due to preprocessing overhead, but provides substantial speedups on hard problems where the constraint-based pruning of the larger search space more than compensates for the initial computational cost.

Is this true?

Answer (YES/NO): NO